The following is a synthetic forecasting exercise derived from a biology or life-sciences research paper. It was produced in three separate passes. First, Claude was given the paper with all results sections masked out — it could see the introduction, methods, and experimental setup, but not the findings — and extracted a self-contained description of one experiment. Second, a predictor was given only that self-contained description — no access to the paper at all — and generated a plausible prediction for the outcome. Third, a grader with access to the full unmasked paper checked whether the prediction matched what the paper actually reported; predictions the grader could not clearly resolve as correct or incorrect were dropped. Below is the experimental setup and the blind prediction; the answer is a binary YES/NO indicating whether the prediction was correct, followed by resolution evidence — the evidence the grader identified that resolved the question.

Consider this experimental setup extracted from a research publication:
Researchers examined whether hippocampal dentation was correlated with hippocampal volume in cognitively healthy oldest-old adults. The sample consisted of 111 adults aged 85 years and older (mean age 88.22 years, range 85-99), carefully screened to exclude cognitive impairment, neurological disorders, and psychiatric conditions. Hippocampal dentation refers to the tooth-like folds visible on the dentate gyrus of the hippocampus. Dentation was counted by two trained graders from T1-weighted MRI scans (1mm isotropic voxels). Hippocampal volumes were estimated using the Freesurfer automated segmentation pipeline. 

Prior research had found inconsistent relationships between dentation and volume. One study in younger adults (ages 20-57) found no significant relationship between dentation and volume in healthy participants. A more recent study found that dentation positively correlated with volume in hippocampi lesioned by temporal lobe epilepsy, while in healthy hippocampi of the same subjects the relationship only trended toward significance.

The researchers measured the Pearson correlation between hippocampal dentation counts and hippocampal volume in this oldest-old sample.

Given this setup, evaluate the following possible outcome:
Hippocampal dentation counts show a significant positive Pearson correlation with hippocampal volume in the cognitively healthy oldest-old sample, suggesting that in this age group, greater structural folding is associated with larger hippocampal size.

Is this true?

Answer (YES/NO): YES